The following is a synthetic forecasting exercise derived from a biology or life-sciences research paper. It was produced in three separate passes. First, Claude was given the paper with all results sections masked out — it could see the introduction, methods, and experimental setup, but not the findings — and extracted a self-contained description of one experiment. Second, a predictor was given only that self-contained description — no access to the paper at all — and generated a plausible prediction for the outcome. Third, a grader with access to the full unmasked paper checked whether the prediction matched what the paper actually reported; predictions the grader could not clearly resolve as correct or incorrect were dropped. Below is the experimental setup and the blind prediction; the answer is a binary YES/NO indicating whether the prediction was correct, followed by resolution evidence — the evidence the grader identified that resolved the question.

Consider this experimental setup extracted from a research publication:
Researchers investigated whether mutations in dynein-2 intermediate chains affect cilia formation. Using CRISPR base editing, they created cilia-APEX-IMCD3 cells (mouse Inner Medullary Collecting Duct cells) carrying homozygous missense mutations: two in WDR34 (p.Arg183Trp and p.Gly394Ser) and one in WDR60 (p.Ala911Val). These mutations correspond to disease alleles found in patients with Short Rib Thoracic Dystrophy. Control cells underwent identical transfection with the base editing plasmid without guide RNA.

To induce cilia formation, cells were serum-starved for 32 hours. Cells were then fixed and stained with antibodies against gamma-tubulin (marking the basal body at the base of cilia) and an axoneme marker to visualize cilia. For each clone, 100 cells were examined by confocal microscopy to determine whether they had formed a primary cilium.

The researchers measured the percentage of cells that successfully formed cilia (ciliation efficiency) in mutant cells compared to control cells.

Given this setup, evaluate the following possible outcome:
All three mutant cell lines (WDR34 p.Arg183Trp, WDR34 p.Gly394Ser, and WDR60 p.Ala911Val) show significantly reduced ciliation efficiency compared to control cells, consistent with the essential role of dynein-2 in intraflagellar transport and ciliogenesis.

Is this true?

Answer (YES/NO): NO